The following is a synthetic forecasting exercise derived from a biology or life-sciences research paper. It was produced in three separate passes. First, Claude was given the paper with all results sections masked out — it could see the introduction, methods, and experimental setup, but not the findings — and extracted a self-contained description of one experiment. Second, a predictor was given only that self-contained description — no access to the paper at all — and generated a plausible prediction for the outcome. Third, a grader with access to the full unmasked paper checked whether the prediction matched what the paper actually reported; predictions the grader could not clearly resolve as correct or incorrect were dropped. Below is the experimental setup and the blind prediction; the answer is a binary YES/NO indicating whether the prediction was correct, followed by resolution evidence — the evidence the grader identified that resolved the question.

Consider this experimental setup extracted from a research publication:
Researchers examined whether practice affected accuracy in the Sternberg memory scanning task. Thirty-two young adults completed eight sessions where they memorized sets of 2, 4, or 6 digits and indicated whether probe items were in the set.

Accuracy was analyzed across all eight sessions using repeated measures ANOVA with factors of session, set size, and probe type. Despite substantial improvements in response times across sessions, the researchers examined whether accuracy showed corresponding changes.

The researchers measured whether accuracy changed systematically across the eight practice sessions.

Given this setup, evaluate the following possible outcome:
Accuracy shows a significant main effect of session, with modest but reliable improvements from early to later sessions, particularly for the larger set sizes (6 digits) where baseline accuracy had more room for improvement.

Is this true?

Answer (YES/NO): NO